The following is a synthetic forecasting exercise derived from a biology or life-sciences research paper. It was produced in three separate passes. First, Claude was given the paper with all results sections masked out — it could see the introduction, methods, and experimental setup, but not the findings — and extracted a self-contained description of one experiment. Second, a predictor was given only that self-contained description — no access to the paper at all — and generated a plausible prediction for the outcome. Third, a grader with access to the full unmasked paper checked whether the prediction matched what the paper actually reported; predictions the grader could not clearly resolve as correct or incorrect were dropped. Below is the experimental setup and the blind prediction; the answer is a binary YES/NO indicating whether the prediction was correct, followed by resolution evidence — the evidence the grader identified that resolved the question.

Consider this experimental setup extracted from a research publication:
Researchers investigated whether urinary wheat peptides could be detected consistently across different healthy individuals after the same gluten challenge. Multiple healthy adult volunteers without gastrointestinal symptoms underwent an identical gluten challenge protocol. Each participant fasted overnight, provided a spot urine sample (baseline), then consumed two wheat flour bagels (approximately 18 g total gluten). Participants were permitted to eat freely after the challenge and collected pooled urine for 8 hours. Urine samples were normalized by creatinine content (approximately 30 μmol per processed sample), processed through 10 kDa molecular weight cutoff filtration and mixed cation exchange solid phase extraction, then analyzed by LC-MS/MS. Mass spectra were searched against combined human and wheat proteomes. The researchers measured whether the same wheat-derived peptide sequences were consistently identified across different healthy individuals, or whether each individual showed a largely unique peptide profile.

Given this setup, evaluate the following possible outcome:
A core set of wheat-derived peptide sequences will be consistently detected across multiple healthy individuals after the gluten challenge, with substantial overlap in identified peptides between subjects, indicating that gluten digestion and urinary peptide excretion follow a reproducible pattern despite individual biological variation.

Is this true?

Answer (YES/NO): NO